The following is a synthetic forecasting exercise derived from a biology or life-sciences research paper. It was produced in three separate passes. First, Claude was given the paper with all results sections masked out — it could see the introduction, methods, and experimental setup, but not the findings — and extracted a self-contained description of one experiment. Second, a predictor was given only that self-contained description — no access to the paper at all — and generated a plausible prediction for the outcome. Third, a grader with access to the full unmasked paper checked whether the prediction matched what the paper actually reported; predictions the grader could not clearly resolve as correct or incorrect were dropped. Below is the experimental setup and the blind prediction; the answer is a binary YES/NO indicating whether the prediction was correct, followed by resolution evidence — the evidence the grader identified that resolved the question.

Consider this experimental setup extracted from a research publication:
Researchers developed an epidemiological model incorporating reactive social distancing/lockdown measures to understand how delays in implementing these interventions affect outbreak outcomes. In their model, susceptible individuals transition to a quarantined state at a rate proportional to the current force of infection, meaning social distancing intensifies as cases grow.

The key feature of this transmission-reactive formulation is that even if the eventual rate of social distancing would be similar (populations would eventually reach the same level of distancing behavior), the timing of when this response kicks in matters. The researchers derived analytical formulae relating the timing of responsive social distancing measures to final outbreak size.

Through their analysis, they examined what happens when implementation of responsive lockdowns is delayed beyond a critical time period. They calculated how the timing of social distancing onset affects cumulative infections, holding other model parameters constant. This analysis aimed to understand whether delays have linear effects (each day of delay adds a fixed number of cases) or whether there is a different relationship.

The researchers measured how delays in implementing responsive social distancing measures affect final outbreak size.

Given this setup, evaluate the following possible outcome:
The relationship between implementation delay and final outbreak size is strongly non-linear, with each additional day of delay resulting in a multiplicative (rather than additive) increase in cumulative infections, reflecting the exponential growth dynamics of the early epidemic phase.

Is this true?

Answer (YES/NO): YES